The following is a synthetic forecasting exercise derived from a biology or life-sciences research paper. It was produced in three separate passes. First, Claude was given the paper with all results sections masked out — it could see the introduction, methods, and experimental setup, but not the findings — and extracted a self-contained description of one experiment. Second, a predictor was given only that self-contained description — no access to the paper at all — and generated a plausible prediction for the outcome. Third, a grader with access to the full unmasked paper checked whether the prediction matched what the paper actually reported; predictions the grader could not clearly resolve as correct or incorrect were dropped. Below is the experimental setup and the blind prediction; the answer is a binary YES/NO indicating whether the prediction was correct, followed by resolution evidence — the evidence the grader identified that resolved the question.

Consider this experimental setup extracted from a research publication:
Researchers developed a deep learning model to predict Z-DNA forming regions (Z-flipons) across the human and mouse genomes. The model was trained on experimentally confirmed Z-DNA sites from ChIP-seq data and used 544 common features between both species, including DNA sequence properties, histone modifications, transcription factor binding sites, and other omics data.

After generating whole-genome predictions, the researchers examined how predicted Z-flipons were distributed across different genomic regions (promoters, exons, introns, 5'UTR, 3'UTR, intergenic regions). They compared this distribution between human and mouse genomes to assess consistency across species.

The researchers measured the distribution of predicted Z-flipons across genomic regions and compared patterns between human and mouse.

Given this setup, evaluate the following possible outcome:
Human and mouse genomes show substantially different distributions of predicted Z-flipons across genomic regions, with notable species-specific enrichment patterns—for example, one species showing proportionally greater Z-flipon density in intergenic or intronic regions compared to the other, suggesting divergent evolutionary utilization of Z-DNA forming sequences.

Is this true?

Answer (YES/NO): NO